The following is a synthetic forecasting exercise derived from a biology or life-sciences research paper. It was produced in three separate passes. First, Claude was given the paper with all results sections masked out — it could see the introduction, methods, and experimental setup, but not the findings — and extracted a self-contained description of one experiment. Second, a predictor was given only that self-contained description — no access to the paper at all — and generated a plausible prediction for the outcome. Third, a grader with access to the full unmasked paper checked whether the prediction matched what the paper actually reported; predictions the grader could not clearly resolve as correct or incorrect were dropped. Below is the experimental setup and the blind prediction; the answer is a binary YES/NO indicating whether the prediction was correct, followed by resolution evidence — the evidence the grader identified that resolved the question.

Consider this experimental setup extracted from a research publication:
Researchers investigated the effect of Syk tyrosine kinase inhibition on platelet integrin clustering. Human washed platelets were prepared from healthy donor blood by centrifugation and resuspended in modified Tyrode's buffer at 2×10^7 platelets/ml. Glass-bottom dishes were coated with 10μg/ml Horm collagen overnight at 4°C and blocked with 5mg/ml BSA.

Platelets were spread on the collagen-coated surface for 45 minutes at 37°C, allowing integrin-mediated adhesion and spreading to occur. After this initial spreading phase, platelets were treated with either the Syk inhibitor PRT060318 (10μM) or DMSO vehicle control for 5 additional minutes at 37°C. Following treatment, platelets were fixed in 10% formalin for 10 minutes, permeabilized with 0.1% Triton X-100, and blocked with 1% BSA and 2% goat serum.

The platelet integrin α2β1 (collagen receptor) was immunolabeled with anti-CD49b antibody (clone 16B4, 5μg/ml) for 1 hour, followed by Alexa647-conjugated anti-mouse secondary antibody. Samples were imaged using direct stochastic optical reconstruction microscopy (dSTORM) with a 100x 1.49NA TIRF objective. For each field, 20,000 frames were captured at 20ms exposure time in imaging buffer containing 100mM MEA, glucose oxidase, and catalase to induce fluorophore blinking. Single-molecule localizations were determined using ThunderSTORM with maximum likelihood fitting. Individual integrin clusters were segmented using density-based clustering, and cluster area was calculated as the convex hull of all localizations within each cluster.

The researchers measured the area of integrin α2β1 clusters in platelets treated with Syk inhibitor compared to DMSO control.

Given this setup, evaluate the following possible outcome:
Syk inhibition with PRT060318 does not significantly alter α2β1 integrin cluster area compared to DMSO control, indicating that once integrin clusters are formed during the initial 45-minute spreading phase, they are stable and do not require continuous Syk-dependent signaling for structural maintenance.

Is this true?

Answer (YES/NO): NO